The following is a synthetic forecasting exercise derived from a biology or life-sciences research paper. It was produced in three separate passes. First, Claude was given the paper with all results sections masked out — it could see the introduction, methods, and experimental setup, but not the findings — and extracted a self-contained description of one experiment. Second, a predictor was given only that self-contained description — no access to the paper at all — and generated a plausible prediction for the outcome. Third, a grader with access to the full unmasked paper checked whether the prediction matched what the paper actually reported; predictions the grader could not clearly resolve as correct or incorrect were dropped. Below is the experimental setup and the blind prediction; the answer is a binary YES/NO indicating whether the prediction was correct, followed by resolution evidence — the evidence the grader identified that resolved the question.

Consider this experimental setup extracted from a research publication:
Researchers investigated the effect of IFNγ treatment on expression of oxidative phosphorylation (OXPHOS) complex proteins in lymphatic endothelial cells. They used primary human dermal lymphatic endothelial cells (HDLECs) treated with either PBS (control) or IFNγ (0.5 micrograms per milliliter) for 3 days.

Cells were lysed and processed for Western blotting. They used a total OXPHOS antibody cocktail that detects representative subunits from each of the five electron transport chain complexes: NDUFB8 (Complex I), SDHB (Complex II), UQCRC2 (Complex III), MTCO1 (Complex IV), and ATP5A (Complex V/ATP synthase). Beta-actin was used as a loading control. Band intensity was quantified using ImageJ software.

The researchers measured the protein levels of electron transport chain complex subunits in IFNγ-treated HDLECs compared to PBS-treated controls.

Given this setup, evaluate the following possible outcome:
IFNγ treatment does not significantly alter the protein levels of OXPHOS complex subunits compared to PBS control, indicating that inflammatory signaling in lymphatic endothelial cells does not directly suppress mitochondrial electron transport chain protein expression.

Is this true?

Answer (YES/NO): NO